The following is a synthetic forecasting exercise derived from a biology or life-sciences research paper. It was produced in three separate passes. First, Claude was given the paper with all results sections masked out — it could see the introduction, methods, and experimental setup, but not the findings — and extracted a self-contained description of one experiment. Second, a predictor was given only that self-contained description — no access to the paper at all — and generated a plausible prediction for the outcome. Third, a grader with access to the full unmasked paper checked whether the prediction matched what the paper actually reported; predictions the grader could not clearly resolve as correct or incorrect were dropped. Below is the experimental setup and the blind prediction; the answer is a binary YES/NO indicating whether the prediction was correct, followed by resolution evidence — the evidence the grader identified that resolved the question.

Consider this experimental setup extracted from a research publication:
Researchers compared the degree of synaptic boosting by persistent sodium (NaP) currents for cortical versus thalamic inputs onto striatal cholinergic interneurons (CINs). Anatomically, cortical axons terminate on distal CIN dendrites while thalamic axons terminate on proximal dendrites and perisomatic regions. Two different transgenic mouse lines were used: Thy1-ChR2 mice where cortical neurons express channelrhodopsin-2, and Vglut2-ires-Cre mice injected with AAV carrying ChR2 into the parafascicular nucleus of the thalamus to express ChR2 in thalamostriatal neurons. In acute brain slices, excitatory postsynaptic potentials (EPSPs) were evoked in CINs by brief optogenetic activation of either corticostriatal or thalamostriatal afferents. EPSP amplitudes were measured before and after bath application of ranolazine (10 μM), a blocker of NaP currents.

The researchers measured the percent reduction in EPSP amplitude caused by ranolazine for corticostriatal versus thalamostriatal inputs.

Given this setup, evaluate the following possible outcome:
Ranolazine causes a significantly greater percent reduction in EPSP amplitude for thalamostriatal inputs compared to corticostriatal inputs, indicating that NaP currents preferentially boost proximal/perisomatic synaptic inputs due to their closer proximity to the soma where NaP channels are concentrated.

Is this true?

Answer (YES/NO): YES